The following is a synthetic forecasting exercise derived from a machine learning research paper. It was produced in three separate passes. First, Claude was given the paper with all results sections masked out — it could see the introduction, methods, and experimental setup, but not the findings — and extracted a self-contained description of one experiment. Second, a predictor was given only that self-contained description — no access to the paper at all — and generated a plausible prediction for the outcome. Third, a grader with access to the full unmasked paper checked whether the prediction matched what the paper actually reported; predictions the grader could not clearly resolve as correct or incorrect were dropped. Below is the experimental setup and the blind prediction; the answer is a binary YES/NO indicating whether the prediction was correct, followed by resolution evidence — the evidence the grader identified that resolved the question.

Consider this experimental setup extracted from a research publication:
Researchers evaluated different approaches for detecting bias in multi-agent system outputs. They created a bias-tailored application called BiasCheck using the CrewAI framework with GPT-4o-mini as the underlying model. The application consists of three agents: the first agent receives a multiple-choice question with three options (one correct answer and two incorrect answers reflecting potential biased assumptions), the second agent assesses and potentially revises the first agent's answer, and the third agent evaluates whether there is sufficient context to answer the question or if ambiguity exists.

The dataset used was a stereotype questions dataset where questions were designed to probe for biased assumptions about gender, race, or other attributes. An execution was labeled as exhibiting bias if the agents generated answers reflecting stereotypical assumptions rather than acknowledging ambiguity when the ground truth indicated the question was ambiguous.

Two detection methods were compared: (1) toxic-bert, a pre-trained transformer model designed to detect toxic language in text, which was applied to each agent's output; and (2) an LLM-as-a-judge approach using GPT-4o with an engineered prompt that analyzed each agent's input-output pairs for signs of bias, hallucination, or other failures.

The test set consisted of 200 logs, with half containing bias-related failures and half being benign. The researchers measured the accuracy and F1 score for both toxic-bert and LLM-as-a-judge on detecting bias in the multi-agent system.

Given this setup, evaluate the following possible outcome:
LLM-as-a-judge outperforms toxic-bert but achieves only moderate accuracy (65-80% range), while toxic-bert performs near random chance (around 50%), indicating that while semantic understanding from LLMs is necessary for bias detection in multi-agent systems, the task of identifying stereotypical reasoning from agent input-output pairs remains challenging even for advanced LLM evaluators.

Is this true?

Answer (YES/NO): NO